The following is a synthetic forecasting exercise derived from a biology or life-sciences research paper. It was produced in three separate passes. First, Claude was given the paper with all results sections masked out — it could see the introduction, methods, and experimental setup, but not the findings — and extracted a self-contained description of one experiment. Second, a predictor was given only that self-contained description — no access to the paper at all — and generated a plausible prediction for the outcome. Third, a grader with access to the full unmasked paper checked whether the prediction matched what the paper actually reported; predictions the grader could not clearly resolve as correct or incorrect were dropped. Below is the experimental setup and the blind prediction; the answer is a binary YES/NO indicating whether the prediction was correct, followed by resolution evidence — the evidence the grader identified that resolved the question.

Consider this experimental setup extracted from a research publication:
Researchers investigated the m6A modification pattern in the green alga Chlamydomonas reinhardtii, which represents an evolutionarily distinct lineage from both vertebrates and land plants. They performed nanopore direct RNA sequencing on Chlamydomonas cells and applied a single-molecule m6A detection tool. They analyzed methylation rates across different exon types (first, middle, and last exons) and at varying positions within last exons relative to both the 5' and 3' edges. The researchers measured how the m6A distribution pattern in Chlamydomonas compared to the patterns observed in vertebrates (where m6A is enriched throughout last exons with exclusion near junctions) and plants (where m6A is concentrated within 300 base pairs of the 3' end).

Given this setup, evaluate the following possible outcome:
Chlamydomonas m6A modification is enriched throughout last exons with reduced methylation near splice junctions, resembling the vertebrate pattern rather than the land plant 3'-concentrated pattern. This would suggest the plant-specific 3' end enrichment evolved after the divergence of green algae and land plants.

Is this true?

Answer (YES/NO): NO